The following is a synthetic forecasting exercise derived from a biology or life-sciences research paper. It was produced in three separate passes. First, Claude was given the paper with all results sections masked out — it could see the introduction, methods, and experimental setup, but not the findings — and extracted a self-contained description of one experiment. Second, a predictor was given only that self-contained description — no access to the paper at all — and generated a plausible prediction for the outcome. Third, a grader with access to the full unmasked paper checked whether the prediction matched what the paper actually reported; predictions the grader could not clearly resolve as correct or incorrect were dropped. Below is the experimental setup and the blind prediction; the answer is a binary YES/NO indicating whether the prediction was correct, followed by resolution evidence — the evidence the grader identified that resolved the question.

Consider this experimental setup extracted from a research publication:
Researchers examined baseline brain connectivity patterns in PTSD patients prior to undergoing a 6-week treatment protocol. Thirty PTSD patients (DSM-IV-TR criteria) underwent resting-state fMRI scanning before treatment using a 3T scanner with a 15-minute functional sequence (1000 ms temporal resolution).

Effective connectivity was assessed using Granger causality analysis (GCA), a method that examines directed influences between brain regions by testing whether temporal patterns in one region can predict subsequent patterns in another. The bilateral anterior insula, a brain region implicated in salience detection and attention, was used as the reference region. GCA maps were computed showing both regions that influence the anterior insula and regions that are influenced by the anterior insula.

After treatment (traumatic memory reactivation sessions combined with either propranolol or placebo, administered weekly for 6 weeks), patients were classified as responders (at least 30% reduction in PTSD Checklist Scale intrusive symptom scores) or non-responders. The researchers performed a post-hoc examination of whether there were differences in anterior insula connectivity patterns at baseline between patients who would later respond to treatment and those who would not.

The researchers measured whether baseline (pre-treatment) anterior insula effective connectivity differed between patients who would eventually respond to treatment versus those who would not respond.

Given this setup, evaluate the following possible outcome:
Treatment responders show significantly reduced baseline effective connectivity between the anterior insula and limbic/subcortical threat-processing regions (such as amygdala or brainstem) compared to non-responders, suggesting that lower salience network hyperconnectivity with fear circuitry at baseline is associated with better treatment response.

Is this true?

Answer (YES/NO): NO